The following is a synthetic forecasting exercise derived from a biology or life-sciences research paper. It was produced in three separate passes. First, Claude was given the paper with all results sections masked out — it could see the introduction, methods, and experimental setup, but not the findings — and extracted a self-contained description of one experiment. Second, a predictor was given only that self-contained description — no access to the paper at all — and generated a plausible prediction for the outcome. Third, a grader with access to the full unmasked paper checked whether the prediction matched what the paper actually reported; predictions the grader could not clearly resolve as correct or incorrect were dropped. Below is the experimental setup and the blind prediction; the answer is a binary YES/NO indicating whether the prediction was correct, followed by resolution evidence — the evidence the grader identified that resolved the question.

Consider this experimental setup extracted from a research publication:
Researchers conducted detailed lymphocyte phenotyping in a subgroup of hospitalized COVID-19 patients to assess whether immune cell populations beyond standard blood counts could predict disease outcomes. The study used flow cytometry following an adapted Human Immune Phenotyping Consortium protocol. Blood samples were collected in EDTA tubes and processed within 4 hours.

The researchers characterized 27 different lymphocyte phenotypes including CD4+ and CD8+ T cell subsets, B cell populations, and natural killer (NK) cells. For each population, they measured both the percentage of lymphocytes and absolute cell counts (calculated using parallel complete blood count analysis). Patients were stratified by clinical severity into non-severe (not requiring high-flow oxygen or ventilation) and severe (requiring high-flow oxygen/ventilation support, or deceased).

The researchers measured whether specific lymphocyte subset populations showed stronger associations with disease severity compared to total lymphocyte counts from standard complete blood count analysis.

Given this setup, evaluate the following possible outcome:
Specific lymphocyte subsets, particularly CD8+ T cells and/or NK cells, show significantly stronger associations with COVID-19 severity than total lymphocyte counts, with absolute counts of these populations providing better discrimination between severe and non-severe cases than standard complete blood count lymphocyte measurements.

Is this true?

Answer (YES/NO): NO